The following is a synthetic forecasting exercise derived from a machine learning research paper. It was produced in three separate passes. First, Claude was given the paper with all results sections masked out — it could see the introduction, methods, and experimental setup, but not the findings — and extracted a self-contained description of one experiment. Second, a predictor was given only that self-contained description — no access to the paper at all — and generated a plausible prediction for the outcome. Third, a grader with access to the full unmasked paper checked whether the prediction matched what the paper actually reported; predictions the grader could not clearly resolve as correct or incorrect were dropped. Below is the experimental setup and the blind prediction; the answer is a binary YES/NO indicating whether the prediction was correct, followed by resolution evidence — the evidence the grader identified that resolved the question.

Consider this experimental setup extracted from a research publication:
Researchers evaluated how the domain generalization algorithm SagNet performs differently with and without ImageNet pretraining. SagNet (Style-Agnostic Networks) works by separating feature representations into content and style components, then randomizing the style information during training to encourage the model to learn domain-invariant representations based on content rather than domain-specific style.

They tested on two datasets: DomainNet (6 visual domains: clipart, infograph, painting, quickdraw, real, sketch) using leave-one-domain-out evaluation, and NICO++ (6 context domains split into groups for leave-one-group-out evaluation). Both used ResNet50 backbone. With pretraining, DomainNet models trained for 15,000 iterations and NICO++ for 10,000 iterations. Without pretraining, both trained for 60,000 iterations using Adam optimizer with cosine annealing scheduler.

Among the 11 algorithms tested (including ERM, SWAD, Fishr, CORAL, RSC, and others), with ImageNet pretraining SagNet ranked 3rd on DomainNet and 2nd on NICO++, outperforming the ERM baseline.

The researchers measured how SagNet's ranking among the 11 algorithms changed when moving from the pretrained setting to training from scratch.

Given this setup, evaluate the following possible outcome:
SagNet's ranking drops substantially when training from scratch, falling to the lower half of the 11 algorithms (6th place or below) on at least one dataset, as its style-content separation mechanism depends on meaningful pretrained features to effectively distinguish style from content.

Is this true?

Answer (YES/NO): YES